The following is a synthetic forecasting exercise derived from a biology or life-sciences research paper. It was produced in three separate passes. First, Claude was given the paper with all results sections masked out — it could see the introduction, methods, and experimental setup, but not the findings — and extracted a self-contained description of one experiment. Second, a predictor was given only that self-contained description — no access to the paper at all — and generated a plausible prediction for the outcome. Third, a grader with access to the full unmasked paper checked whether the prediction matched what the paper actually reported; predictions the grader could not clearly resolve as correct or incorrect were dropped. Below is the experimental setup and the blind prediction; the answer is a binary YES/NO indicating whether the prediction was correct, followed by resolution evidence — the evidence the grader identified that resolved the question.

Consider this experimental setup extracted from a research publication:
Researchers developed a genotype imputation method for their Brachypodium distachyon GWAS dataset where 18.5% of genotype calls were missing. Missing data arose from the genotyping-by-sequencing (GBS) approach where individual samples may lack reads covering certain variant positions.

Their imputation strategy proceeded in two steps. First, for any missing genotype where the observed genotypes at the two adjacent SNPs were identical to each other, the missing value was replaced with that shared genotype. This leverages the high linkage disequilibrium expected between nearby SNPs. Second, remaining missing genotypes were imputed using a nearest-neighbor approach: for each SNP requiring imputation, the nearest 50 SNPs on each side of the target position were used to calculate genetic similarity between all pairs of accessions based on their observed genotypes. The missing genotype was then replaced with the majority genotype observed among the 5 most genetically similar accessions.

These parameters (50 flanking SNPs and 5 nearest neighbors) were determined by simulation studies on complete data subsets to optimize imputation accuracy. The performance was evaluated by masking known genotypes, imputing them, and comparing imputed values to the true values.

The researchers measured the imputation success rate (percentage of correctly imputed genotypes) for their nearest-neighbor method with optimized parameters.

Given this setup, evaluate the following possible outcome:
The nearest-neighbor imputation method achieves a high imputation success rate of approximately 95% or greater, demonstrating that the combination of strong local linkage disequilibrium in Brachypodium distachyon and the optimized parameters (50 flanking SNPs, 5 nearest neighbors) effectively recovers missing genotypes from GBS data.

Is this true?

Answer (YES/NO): YES